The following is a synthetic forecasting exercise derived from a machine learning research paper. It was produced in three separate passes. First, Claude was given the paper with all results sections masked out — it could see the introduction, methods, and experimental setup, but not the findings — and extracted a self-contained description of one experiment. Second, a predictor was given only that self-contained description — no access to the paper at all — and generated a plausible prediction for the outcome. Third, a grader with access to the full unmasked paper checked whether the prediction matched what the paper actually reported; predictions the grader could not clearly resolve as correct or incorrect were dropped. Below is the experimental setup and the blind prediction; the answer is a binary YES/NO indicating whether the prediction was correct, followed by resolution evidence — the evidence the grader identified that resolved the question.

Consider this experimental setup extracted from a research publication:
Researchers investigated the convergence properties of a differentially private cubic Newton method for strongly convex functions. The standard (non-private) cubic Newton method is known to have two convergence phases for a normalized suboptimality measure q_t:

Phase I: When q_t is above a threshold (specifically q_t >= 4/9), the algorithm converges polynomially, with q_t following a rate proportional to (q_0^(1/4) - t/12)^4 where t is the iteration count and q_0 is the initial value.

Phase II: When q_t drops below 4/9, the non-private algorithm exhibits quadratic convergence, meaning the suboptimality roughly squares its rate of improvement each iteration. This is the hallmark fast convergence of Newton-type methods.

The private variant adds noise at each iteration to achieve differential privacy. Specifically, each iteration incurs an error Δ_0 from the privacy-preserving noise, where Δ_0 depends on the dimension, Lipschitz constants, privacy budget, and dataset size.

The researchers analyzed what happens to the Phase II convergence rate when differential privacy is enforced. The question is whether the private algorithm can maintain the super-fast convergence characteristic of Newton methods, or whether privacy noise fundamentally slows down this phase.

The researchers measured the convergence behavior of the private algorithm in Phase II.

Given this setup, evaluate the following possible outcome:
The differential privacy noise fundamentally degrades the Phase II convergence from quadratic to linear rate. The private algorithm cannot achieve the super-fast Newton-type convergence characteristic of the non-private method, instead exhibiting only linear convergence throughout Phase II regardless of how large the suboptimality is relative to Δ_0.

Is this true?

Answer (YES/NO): NO